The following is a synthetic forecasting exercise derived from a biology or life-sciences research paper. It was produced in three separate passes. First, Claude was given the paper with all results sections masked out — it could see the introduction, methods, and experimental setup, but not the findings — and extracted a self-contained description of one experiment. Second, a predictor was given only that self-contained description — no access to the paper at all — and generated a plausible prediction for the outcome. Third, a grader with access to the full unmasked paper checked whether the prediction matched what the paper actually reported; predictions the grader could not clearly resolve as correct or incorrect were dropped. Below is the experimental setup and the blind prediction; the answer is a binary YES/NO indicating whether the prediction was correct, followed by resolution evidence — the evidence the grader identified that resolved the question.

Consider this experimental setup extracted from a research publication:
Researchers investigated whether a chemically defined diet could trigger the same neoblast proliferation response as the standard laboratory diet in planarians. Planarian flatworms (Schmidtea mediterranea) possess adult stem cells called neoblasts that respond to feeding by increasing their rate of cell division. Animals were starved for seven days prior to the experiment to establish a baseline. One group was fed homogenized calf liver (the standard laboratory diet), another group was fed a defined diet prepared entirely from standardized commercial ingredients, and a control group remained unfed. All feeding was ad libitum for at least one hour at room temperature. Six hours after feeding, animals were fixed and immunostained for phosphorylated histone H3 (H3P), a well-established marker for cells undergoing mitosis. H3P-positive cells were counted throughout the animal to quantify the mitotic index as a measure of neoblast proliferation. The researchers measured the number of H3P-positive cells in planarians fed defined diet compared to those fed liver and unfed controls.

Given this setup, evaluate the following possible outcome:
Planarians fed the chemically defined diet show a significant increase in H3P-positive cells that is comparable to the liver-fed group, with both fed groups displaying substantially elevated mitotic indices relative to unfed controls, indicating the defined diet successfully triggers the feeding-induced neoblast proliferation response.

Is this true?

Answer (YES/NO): NO